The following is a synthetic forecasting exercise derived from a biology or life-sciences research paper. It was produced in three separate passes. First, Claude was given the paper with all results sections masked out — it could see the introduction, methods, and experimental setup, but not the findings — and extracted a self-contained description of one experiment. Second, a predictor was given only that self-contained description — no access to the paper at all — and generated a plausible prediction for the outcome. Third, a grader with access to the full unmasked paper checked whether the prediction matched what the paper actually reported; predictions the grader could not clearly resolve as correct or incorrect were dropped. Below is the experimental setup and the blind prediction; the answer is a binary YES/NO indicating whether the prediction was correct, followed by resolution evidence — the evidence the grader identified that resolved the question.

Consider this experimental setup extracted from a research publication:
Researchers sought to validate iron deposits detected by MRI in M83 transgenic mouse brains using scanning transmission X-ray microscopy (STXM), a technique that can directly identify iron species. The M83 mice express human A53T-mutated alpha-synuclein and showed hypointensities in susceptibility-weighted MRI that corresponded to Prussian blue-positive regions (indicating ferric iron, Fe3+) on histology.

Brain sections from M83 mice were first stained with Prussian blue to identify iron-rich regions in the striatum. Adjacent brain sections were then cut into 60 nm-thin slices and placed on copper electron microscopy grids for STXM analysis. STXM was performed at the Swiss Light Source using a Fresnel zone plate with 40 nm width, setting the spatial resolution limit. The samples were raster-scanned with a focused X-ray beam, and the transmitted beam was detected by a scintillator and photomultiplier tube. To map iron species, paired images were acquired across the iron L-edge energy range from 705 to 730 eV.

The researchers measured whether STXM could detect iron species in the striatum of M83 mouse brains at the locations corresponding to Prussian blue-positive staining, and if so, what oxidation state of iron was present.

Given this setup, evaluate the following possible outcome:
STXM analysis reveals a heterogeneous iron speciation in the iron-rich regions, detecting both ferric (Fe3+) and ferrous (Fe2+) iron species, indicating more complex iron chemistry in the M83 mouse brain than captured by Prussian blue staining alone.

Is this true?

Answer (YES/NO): NO